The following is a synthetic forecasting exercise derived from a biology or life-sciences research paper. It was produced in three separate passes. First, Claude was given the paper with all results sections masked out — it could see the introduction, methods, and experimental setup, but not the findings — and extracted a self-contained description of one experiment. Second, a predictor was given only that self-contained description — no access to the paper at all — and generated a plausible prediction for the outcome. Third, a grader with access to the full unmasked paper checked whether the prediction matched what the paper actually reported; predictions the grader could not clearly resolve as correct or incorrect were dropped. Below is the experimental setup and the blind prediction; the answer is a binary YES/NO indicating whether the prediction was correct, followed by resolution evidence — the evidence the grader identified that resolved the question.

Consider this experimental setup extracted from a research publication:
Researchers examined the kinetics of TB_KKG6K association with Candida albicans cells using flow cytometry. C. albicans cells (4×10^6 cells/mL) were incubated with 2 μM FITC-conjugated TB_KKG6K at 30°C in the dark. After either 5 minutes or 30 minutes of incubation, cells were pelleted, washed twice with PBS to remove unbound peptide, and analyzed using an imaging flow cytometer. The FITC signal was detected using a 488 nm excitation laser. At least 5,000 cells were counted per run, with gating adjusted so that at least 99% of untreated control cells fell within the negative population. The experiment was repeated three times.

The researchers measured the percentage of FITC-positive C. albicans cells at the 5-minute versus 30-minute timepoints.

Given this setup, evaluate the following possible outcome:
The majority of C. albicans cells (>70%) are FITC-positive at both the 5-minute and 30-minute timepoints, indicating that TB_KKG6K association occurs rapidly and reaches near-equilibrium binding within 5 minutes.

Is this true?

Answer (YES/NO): YES